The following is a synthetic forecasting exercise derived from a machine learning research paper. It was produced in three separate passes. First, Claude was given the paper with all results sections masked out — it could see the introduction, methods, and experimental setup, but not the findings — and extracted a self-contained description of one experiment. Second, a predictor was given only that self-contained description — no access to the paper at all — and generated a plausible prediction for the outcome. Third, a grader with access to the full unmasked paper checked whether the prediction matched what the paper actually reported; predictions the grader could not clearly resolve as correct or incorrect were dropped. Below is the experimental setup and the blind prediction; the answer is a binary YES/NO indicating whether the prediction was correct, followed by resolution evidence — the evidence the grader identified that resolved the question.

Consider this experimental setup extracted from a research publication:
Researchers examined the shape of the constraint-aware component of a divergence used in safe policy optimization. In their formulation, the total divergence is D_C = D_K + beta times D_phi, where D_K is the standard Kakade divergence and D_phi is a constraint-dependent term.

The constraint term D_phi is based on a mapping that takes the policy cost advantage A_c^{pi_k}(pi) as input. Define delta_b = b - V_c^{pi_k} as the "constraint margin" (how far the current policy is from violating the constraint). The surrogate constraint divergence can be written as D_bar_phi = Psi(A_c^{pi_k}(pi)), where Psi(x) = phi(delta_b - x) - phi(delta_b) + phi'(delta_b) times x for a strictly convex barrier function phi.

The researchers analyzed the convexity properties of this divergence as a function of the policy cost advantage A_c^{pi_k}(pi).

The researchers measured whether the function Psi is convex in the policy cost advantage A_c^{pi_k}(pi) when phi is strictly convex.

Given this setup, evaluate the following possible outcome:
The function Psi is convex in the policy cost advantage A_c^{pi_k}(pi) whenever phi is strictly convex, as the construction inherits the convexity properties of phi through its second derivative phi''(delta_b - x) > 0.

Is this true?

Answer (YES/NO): YES